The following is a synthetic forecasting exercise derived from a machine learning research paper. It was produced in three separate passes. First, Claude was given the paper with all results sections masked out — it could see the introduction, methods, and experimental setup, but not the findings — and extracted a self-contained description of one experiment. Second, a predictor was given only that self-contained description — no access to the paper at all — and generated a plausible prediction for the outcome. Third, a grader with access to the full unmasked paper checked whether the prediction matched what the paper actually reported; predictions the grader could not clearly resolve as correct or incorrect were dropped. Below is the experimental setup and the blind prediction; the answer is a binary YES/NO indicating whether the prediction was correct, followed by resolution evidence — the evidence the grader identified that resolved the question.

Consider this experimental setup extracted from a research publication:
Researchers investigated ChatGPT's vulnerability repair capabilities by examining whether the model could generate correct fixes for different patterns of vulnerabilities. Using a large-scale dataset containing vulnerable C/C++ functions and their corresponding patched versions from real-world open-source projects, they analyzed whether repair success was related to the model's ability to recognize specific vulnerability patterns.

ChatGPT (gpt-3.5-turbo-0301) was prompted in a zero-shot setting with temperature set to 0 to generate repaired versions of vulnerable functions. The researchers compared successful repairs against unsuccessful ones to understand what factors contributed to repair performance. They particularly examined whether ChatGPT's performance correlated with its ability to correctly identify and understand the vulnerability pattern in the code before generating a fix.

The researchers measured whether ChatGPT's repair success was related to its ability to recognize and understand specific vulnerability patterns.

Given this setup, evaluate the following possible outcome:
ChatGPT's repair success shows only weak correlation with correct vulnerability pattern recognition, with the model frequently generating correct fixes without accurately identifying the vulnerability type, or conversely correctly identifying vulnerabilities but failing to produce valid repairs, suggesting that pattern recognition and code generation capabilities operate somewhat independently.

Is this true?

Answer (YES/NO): NO